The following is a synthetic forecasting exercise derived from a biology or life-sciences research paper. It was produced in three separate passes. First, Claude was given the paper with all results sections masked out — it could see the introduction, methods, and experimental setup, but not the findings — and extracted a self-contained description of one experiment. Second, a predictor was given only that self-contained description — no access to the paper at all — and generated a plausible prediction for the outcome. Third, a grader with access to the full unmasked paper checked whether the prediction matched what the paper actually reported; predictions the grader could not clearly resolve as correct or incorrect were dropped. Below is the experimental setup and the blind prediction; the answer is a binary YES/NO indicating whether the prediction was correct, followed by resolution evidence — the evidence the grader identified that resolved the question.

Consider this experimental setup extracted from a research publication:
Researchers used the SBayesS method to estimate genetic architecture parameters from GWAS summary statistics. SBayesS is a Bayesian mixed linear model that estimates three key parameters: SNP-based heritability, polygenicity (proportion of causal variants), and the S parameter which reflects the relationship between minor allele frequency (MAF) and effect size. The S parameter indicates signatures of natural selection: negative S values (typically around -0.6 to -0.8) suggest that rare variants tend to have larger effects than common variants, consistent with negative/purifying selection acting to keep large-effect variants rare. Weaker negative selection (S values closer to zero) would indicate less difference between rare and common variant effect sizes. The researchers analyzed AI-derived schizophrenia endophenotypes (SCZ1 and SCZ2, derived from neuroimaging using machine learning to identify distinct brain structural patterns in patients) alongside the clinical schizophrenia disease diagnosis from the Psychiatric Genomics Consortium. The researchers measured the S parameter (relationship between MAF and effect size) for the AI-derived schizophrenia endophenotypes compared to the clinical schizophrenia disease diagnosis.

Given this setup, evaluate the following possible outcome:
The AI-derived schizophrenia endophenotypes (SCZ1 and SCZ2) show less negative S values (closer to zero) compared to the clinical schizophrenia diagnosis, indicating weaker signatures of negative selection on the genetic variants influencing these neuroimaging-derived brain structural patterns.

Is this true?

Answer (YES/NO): YES